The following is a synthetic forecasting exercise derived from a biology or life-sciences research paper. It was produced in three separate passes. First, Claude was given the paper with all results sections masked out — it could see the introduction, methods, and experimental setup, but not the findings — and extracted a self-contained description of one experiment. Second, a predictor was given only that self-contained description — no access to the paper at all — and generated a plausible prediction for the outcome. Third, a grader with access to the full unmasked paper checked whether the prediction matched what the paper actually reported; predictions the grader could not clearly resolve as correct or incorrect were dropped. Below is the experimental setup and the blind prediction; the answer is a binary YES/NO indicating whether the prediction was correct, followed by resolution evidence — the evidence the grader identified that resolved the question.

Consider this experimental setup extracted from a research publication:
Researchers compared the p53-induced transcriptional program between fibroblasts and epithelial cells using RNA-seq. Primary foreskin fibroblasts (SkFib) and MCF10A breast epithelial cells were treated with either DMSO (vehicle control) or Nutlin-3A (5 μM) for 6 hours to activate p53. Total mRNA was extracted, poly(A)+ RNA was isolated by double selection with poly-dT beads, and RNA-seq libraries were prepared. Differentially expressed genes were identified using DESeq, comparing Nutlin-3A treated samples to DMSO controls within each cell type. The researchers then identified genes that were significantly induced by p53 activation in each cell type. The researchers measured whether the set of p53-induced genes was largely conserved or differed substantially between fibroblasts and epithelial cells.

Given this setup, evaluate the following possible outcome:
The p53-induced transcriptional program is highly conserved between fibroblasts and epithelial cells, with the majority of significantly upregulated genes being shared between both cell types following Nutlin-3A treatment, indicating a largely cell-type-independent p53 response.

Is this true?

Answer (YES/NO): NO